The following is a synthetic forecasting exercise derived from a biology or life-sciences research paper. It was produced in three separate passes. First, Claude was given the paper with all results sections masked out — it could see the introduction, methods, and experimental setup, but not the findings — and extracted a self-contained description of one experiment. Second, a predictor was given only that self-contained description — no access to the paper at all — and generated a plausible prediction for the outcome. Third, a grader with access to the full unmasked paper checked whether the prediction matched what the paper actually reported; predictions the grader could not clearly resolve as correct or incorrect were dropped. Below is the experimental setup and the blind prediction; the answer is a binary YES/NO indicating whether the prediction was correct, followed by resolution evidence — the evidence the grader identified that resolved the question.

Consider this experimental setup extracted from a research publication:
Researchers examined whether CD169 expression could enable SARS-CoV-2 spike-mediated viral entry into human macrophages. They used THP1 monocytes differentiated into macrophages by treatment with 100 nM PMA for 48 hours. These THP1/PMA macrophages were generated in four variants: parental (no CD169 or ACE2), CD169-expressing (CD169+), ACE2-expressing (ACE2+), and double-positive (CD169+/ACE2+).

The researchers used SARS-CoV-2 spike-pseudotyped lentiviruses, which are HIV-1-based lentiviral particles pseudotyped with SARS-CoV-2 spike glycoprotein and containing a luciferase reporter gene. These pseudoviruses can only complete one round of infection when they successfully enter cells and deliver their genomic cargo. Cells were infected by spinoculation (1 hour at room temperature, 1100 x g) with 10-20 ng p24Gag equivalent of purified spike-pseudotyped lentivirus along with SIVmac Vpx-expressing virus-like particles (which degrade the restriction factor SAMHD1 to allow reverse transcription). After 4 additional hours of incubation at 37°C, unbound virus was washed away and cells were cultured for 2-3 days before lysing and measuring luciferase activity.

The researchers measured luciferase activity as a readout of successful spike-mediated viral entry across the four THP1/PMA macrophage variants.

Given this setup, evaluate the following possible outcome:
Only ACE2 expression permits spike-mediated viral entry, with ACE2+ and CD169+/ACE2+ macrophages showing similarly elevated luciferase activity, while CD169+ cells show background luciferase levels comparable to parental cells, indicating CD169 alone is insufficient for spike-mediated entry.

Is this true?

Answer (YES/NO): NO